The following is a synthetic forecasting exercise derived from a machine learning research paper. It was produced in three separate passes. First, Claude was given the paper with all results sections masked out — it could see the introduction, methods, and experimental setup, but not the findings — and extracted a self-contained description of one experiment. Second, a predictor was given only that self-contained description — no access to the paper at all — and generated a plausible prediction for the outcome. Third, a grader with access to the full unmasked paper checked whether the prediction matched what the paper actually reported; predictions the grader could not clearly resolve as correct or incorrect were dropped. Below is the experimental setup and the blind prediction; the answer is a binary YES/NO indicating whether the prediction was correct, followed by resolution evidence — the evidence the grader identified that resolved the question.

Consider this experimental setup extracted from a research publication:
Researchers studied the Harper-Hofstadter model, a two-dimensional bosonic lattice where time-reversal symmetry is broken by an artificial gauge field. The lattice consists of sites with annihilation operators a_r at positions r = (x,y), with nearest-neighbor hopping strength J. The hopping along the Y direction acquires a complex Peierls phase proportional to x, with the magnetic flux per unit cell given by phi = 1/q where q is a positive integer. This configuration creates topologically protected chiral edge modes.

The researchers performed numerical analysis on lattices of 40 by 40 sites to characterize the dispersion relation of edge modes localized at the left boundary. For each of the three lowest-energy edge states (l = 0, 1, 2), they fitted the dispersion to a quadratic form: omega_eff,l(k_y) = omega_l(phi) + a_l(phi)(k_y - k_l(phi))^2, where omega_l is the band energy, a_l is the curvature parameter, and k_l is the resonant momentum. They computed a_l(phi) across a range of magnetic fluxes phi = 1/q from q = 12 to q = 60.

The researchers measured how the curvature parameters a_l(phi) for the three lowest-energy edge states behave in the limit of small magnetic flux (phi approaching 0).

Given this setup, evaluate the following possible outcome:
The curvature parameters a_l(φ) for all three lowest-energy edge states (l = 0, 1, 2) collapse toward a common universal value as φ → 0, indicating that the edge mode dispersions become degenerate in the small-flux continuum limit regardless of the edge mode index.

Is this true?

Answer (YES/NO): YES